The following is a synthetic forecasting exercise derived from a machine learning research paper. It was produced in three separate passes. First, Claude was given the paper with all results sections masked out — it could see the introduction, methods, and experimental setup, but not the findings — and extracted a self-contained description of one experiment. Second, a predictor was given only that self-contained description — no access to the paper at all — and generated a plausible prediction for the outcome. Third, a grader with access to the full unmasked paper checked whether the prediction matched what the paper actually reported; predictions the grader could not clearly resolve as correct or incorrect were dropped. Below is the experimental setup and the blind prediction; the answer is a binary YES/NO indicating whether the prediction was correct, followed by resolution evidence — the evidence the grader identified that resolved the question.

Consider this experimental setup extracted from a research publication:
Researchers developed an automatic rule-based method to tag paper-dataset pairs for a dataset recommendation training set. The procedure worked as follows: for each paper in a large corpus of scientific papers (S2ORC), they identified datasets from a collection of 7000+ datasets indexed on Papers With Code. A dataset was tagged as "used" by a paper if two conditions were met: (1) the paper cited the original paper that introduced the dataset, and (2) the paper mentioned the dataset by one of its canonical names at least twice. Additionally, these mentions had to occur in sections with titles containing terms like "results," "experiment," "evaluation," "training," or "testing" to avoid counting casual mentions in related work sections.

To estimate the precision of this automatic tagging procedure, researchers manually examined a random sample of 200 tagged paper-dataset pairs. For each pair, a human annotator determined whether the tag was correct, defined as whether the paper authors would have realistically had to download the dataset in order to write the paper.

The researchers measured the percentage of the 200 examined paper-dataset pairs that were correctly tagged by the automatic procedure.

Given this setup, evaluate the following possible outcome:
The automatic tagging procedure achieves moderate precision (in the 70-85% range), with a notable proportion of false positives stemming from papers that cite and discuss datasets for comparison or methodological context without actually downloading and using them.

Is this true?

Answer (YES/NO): NO